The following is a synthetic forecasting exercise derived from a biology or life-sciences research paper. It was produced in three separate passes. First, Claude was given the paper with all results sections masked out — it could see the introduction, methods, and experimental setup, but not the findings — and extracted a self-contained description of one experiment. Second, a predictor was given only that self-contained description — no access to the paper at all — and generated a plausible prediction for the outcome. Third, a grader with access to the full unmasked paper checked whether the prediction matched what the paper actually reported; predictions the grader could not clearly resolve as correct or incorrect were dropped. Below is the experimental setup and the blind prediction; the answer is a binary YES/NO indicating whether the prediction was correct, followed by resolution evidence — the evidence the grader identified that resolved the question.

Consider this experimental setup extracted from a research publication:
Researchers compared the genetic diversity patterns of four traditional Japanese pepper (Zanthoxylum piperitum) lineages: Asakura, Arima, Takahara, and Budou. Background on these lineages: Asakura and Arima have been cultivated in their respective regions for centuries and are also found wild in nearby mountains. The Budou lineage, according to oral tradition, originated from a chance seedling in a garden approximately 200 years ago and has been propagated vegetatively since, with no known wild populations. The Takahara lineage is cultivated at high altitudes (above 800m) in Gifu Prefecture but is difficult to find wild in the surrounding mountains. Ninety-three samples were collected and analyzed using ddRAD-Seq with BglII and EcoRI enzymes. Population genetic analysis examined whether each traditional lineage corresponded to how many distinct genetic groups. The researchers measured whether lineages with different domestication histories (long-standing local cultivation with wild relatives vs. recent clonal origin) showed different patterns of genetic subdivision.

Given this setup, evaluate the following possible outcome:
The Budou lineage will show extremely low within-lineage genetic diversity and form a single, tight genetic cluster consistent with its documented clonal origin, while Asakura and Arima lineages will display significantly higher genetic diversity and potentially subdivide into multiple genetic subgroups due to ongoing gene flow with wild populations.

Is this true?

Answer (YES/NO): NO